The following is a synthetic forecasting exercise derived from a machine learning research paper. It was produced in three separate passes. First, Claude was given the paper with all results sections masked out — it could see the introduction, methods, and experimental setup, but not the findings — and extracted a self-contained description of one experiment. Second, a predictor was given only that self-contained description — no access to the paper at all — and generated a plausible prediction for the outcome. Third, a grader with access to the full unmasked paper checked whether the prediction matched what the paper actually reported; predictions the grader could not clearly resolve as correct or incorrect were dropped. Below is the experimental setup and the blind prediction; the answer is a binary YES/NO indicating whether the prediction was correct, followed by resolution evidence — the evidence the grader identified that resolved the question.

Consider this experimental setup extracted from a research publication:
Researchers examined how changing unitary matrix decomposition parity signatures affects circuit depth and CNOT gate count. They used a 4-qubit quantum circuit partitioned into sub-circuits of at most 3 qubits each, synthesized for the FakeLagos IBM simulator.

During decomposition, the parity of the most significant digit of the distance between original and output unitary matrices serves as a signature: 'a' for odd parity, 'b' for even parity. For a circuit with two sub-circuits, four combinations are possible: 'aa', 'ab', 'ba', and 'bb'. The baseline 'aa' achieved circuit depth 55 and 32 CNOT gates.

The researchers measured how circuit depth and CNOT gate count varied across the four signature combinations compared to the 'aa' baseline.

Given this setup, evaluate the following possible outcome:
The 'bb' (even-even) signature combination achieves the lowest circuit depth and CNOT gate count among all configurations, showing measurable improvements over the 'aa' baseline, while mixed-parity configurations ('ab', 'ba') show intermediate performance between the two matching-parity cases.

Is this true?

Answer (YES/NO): NO